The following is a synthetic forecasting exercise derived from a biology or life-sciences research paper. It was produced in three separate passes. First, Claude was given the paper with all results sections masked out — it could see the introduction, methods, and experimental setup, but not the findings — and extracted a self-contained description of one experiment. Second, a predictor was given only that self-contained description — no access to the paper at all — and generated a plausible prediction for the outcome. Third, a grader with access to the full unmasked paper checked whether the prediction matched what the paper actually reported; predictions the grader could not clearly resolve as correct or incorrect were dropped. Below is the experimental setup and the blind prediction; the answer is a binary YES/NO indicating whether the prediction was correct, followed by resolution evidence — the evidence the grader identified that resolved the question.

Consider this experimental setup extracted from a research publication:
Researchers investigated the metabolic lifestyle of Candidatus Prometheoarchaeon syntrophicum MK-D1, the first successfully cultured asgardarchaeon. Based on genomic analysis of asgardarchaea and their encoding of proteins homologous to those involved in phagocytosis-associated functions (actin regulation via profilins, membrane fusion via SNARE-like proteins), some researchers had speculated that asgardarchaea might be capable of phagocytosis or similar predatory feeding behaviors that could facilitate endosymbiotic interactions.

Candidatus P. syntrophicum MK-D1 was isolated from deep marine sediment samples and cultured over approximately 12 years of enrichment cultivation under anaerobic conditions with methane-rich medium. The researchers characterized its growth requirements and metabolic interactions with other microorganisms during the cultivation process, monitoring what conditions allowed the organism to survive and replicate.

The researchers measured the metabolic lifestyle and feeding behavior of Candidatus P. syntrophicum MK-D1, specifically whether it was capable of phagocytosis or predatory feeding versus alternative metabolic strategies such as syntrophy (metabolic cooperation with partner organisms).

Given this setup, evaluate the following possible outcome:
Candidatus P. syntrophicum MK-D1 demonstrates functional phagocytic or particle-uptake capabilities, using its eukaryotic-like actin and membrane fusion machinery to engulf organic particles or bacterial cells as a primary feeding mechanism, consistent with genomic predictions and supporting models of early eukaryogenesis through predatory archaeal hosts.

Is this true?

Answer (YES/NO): NO